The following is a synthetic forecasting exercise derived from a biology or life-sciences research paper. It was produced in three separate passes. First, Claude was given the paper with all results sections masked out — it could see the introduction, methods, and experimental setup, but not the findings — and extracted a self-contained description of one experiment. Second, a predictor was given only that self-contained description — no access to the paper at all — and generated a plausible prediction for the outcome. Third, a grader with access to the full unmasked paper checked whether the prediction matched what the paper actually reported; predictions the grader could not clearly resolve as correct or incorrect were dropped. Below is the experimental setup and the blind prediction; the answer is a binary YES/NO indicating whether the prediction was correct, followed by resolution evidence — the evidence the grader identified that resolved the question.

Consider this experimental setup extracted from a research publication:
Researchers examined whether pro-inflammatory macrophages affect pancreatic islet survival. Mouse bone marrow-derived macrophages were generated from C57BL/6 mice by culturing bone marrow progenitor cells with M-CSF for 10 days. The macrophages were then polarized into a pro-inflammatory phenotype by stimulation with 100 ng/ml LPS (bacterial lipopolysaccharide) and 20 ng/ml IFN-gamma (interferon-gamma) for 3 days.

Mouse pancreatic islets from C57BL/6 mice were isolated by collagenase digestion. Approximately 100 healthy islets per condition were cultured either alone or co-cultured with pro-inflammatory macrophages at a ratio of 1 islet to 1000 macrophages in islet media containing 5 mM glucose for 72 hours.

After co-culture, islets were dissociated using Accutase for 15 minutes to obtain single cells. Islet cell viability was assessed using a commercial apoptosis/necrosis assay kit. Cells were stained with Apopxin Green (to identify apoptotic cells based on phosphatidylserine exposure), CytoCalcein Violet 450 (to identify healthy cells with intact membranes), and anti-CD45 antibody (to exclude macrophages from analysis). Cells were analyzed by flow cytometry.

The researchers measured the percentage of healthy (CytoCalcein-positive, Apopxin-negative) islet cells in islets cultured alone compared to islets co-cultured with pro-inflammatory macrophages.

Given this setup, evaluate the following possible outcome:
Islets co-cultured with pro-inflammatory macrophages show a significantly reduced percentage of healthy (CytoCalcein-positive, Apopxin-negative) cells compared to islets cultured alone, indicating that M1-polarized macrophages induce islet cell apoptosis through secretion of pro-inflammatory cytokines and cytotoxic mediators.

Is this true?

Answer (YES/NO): NO